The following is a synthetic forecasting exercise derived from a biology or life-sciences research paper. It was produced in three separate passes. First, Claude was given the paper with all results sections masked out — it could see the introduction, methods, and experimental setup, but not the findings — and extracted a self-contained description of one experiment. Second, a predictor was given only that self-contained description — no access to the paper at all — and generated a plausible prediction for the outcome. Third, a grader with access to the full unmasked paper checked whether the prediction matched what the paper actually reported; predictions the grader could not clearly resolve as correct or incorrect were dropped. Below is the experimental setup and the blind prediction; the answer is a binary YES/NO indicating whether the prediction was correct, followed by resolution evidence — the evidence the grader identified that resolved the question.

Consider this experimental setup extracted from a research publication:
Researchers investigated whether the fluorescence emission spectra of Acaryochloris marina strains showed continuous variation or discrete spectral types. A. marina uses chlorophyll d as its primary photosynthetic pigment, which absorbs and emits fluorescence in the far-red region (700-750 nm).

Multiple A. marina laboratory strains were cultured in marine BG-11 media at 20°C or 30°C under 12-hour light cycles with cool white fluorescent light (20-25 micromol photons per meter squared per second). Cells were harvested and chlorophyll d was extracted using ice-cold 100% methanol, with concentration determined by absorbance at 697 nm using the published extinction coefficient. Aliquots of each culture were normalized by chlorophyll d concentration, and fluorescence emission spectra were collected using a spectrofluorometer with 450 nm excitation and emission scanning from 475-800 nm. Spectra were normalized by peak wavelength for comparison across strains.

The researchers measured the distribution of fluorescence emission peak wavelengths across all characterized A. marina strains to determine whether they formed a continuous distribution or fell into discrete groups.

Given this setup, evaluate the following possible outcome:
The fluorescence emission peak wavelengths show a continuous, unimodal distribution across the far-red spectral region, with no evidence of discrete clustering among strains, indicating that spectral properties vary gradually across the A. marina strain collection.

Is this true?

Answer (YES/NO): NO